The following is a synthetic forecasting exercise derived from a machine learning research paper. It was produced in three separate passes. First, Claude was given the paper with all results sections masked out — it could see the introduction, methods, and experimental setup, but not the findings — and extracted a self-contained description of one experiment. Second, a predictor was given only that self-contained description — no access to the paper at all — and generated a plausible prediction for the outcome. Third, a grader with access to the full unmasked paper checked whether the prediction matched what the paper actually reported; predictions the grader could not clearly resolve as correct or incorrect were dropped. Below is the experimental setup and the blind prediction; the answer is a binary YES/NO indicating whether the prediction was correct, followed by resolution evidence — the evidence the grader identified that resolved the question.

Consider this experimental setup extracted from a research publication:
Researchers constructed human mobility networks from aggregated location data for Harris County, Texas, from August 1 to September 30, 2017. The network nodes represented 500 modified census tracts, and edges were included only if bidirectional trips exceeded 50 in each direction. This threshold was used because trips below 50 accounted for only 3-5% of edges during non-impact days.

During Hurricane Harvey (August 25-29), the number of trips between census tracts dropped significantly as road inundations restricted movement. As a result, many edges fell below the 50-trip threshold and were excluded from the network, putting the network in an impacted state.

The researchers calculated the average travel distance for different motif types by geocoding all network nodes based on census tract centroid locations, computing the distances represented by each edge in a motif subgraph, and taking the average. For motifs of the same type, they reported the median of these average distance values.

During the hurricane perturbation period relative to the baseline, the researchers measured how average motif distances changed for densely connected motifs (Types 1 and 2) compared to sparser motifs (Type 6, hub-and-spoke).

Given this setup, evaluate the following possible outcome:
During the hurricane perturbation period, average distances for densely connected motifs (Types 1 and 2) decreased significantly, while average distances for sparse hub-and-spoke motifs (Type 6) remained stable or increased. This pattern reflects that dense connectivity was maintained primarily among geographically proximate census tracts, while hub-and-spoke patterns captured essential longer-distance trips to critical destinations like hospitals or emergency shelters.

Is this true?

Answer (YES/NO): NO